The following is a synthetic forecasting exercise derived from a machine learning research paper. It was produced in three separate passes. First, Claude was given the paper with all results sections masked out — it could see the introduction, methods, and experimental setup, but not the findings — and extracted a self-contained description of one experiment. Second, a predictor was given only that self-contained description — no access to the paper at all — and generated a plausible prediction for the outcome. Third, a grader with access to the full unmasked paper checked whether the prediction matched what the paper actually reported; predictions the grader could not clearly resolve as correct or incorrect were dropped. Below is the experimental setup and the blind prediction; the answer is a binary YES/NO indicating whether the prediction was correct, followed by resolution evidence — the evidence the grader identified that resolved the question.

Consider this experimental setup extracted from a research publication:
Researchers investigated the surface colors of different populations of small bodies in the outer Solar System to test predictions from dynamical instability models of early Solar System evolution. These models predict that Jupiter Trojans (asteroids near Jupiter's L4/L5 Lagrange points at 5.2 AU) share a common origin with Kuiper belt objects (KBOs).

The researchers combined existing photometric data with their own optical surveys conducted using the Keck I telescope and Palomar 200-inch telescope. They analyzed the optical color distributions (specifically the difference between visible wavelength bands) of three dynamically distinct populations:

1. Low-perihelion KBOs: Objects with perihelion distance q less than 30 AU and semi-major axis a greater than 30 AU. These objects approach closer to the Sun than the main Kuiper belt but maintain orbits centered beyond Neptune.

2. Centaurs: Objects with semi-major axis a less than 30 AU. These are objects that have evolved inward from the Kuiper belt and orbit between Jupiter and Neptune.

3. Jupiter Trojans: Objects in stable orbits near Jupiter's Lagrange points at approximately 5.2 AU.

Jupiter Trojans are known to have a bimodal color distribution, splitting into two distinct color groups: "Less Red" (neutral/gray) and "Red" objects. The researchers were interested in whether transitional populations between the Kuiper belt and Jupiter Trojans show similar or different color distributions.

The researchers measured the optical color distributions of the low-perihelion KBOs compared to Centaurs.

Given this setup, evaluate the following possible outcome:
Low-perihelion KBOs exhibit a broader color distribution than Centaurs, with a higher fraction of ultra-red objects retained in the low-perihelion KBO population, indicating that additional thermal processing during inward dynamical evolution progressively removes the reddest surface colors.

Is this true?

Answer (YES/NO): NO